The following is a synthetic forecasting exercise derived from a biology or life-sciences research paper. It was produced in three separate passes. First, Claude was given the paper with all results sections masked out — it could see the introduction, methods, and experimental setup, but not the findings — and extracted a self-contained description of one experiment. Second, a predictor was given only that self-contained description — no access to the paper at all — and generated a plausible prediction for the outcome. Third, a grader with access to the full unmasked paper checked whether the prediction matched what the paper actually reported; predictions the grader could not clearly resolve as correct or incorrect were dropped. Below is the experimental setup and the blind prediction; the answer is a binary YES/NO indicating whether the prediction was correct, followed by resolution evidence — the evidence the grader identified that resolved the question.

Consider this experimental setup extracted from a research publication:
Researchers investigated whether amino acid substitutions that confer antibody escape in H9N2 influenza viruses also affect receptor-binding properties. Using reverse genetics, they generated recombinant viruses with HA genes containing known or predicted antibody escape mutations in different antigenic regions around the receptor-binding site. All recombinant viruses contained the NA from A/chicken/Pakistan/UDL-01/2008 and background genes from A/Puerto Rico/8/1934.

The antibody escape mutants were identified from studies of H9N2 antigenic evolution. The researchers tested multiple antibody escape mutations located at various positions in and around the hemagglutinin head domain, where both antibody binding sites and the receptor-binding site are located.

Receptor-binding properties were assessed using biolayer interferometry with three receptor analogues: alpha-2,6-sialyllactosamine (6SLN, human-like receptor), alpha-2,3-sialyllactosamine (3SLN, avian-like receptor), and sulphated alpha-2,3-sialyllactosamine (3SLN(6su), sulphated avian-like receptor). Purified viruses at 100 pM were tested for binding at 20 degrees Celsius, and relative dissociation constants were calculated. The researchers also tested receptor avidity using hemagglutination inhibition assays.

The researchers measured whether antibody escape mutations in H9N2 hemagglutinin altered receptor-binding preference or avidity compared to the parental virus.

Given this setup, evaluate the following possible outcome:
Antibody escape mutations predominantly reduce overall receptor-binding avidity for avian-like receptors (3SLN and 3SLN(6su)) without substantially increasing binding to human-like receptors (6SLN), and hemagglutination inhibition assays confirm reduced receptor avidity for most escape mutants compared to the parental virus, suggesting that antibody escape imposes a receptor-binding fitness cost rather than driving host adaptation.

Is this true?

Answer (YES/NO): NO